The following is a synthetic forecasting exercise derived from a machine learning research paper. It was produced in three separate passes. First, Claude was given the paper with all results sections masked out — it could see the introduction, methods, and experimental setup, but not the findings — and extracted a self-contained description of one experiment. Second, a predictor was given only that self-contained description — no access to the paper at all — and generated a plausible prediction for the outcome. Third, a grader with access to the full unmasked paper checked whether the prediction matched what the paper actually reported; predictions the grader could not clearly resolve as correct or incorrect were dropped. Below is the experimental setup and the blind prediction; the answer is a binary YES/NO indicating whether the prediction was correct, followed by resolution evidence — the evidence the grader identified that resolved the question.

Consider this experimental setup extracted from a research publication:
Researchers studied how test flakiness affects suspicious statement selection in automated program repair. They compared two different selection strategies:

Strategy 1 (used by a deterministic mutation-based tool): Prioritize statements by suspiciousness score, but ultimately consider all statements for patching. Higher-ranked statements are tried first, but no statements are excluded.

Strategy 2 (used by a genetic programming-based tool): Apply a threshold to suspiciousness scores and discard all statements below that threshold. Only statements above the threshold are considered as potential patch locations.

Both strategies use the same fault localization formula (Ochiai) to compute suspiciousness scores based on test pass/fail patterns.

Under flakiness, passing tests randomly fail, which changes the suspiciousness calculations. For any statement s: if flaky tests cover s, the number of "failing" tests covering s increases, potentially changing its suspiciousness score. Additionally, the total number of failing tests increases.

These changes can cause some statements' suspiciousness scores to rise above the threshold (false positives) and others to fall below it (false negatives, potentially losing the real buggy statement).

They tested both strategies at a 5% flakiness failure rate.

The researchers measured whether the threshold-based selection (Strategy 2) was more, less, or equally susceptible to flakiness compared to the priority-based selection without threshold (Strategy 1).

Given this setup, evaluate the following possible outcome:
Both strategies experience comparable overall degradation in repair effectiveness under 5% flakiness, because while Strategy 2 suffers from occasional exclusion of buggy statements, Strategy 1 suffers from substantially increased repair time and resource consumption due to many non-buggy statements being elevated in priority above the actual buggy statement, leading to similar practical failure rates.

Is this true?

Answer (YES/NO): NO